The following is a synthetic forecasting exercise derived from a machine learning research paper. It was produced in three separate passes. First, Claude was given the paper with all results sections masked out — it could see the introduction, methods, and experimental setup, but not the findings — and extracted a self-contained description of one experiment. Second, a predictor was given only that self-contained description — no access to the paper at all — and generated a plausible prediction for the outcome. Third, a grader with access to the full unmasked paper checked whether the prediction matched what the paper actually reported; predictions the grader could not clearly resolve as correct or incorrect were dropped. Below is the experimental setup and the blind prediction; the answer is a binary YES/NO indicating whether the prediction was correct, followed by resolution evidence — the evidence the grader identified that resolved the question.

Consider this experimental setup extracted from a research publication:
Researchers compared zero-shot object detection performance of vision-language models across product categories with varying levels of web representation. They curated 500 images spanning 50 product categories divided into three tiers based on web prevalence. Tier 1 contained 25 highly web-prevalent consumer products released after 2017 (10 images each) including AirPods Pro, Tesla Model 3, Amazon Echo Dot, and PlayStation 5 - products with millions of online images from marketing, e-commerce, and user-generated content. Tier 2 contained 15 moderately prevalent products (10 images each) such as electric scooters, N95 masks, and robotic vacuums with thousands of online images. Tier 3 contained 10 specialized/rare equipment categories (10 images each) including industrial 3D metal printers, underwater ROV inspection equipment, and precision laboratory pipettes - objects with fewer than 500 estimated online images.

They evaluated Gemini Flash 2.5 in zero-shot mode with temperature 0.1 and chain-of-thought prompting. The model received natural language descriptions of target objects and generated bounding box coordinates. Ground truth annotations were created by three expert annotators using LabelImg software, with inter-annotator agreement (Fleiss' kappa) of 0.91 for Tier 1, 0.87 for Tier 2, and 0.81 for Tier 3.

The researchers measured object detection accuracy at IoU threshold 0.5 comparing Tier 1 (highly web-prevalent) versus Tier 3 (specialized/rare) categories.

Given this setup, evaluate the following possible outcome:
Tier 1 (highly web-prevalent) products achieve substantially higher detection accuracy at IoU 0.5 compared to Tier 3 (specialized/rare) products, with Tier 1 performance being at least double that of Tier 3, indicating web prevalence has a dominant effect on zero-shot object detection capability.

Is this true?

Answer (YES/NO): YES